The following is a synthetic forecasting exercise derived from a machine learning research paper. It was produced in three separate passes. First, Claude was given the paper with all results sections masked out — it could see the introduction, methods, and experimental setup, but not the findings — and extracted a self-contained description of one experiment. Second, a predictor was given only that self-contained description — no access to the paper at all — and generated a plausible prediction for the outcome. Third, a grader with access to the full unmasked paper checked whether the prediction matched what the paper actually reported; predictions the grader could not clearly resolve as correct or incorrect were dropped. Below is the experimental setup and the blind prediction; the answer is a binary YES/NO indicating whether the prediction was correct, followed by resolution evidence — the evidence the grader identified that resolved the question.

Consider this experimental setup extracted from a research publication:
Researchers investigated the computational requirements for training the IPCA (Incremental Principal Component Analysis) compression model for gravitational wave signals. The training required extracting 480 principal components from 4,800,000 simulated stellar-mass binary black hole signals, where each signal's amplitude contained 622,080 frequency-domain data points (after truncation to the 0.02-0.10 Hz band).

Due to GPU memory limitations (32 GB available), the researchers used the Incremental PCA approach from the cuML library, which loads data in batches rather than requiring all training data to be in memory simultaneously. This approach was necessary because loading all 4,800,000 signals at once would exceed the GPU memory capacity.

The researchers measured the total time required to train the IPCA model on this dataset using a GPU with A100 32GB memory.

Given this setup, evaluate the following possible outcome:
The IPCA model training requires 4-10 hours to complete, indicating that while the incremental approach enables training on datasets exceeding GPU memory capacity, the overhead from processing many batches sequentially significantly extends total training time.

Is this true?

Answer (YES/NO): NO